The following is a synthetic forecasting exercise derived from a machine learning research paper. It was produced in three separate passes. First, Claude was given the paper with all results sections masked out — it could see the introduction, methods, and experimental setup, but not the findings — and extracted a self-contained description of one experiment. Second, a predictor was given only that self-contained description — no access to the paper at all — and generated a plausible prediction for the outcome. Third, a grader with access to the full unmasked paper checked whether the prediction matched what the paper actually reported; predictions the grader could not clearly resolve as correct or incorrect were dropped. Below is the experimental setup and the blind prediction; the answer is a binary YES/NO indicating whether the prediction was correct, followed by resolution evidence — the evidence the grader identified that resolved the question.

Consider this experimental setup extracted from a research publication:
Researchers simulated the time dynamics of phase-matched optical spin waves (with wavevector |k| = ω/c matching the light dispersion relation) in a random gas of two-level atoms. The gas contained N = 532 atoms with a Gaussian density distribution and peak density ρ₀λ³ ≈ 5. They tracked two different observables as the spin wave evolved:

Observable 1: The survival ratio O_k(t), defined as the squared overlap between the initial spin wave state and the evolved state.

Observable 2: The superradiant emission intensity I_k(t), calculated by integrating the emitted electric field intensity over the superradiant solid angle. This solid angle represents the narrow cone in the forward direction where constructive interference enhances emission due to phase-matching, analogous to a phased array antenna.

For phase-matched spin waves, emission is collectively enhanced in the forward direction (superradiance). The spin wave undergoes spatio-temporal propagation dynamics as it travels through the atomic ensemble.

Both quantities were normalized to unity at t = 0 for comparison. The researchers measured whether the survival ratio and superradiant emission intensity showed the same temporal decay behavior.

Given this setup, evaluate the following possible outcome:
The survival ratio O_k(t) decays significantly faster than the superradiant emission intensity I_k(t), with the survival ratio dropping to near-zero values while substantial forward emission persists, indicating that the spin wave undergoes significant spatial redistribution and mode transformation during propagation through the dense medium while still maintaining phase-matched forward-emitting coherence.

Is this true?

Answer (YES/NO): NO